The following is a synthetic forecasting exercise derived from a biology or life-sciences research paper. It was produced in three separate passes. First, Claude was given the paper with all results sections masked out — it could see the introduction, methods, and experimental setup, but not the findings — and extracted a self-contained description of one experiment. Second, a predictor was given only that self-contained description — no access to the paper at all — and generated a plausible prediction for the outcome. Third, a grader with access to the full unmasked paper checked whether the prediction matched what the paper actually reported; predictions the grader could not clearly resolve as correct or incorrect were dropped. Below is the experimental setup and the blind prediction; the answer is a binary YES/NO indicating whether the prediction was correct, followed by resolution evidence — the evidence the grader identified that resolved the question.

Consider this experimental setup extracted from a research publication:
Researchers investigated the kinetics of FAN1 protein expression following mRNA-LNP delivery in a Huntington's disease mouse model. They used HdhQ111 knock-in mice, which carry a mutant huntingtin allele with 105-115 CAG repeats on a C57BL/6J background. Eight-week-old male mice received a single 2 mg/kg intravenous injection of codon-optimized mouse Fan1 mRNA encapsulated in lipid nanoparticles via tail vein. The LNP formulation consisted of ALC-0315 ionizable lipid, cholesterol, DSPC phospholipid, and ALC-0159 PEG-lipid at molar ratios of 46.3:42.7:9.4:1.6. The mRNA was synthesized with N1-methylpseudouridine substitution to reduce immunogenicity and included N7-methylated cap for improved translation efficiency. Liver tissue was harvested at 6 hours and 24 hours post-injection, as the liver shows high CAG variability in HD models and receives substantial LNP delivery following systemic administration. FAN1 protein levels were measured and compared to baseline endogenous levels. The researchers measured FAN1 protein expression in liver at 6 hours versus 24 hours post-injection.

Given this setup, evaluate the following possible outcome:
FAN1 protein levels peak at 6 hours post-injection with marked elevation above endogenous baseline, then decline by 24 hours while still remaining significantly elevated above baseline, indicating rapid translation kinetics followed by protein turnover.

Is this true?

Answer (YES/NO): NO